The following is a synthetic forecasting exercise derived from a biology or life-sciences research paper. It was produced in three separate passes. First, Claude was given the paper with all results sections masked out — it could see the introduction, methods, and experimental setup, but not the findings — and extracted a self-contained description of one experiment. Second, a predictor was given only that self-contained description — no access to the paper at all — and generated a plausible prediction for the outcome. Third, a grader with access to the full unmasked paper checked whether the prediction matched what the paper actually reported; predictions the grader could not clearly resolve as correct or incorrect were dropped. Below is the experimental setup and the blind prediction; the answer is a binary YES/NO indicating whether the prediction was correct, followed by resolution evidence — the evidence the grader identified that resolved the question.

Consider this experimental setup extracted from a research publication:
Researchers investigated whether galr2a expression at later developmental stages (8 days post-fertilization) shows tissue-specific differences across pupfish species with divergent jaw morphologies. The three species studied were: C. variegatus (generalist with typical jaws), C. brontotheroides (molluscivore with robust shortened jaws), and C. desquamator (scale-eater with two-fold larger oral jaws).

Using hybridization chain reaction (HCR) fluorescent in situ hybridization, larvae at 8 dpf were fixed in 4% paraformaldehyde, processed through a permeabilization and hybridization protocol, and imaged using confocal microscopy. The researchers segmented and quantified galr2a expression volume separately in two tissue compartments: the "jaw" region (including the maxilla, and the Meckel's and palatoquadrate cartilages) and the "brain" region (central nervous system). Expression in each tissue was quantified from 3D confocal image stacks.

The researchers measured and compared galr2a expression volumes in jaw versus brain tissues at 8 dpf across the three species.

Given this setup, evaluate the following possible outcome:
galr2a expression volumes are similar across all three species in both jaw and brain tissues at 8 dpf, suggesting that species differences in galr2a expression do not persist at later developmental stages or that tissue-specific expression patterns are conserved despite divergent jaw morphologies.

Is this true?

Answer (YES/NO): NO